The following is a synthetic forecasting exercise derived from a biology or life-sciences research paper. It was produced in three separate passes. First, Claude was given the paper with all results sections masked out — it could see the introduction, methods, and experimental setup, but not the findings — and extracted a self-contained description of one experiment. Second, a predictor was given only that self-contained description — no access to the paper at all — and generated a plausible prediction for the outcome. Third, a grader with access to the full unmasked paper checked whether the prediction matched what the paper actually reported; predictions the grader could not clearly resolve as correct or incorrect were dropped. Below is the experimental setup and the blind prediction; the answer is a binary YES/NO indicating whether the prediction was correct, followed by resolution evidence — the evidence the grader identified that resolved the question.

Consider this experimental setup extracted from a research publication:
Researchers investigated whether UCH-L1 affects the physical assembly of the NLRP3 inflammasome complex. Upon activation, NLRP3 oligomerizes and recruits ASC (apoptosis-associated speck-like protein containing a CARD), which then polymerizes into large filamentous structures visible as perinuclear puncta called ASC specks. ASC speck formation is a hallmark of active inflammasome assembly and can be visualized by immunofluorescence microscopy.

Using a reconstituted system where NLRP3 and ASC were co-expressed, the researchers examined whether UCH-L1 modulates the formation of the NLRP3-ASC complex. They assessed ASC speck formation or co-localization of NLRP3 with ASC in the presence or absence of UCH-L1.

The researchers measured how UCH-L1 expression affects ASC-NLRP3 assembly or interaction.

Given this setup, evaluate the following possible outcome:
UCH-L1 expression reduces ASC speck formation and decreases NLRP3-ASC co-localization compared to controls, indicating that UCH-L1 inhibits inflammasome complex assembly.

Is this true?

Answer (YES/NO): NO